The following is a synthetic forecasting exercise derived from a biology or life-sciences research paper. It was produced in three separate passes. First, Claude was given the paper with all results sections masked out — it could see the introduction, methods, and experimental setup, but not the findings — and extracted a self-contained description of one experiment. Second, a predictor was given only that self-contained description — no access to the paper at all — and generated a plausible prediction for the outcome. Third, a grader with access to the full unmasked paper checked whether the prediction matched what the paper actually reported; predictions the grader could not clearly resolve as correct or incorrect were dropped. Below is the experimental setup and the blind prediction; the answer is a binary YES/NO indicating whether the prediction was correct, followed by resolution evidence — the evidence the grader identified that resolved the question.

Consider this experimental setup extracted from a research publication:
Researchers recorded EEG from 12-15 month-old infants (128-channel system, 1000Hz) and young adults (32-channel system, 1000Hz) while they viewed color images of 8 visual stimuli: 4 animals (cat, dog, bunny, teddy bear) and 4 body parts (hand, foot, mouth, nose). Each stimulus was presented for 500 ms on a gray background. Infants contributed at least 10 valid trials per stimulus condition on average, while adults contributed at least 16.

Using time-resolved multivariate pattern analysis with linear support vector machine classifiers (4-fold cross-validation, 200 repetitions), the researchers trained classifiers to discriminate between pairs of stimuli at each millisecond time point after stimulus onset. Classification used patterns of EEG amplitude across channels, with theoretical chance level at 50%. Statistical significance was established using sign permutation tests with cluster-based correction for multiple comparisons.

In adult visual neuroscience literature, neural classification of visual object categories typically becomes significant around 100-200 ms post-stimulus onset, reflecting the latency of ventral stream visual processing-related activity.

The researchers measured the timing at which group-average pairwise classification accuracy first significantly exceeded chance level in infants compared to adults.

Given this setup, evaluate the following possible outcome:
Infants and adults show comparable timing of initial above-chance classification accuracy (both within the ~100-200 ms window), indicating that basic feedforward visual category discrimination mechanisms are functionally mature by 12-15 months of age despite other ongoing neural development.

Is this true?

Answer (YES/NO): YES